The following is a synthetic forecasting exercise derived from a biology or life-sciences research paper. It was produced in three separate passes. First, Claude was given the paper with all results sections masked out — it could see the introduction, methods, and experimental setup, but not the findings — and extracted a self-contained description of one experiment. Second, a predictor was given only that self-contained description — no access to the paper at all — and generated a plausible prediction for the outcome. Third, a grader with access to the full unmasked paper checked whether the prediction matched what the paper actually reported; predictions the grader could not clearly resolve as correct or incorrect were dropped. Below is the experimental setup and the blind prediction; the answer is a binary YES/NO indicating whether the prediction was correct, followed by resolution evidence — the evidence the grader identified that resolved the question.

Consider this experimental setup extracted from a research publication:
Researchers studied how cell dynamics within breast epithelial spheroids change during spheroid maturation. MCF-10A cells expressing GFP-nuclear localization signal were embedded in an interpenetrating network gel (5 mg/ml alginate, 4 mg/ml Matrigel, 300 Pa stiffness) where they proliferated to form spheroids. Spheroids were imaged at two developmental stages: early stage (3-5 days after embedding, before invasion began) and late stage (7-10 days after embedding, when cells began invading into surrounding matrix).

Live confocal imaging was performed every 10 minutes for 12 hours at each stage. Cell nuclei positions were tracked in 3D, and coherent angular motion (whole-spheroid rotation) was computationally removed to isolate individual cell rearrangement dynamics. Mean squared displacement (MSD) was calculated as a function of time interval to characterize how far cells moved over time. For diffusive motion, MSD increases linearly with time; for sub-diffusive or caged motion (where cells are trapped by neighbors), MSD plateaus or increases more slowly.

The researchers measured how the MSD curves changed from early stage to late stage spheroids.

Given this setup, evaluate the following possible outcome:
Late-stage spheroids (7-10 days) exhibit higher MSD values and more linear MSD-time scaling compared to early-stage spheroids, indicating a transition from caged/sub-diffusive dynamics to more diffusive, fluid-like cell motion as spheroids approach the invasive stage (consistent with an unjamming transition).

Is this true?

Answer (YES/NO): NO